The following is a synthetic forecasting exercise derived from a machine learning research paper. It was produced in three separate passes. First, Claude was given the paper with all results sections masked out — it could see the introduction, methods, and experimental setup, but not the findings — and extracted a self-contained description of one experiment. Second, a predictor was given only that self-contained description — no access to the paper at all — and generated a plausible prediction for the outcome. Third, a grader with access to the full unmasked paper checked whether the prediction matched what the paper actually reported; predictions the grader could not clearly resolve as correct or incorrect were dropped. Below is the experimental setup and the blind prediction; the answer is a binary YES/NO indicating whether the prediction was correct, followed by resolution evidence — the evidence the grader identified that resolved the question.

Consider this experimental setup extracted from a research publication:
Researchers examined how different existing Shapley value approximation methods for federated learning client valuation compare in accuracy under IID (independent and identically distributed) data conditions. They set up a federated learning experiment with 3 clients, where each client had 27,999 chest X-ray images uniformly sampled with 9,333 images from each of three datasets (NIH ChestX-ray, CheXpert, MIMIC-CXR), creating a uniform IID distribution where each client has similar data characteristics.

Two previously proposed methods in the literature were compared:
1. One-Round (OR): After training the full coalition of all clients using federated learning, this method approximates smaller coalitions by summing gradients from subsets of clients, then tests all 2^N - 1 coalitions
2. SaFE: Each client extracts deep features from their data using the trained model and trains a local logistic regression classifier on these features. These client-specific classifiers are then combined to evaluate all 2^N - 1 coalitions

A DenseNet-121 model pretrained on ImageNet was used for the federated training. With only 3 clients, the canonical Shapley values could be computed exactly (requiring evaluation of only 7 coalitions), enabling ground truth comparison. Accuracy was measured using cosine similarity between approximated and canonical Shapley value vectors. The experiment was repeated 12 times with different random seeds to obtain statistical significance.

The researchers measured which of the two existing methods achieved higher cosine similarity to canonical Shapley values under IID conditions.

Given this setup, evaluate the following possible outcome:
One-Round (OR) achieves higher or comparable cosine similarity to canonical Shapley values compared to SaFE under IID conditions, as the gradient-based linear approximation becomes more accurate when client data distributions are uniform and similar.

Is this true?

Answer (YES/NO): NO